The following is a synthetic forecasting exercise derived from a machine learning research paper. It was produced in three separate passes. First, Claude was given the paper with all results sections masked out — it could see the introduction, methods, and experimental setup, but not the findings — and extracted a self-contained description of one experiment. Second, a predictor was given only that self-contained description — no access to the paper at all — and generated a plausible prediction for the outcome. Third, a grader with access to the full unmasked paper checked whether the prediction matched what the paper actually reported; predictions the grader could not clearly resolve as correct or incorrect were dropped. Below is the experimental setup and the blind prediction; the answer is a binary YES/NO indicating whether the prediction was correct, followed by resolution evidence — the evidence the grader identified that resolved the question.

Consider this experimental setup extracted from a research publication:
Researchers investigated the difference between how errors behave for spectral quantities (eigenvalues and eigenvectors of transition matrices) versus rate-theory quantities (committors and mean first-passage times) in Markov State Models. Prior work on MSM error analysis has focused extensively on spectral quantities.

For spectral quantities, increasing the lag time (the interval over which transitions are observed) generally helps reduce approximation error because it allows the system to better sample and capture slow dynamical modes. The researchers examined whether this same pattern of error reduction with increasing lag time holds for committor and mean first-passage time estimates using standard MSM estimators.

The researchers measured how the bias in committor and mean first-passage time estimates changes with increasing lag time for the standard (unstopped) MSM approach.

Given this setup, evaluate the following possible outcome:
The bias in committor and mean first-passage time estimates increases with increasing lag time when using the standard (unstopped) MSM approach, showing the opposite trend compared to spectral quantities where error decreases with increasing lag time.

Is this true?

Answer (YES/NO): YES